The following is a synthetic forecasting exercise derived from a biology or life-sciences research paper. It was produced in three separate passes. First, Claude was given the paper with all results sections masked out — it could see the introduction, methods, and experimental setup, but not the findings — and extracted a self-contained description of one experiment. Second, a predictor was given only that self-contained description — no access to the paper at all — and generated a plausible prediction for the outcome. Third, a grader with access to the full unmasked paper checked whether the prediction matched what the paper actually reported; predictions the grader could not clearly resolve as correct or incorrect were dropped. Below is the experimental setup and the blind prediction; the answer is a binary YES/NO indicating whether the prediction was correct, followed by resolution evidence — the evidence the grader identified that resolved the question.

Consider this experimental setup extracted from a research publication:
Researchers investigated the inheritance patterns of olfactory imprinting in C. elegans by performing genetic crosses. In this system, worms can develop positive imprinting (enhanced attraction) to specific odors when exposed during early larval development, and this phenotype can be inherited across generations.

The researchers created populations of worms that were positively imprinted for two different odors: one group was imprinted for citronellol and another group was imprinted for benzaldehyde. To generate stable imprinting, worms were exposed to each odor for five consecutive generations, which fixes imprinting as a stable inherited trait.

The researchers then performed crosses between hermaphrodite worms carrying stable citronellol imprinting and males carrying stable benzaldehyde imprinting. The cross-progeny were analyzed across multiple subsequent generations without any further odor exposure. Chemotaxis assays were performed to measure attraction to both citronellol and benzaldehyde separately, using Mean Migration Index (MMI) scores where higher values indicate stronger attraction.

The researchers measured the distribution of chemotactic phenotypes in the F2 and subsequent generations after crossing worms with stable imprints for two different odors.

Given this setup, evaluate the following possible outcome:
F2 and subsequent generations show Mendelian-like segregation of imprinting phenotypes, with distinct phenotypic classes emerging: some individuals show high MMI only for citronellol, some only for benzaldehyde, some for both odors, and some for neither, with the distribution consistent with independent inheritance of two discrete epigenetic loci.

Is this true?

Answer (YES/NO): YES